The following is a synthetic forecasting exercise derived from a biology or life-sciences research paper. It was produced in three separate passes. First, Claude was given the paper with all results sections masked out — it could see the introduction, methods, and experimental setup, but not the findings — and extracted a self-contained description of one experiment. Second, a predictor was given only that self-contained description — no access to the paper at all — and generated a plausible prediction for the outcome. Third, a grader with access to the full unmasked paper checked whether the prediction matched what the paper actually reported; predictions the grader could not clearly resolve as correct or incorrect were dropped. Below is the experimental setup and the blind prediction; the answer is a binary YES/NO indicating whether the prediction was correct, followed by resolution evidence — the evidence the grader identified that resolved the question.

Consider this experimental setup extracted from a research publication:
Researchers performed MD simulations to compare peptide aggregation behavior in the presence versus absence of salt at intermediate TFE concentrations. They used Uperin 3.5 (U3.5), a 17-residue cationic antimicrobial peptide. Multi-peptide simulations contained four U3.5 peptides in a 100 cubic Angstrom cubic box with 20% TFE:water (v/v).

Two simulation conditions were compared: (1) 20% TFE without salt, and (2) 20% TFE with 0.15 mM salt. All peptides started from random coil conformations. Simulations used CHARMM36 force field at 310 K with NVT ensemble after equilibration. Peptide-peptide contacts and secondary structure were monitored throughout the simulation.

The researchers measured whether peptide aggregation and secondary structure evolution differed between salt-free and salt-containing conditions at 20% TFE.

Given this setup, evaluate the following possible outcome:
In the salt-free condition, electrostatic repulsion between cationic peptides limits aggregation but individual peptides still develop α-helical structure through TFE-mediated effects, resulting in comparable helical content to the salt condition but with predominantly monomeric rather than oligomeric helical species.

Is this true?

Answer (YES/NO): NO